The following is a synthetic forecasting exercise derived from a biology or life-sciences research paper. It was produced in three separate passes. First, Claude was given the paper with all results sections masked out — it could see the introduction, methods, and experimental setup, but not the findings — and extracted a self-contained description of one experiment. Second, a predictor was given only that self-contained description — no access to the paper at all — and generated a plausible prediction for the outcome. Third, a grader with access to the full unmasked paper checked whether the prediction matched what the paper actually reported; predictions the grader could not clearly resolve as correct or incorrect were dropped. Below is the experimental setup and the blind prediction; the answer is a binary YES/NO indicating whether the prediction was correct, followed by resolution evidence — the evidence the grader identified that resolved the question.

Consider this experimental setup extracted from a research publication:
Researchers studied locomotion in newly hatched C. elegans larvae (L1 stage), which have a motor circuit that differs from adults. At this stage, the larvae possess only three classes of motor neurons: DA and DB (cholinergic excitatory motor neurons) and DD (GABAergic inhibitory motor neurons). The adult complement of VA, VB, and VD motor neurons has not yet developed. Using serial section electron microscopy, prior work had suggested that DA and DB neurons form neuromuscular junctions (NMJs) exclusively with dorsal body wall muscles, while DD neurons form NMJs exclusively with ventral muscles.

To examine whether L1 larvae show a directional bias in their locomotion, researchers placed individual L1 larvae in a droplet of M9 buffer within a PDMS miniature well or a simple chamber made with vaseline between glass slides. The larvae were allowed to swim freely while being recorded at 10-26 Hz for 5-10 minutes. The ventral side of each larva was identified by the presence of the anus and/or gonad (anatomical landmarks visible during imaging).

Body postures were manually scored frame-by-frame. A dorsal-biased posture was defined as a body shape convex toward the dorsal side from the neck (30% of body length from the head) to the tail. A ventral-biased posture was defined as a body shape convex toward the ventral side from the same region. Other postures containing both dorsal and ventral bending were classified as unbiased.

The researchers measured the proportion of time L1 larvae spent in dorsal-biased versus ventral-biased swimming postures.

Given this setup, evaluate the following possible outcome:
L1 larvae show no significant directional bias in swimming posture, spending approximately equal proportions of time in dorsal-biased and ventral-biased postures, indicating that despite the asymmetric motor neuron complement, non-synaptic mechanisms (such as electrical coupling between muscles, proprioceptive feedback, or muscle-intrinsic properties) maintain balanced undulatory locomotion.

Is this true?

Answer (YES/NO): YES